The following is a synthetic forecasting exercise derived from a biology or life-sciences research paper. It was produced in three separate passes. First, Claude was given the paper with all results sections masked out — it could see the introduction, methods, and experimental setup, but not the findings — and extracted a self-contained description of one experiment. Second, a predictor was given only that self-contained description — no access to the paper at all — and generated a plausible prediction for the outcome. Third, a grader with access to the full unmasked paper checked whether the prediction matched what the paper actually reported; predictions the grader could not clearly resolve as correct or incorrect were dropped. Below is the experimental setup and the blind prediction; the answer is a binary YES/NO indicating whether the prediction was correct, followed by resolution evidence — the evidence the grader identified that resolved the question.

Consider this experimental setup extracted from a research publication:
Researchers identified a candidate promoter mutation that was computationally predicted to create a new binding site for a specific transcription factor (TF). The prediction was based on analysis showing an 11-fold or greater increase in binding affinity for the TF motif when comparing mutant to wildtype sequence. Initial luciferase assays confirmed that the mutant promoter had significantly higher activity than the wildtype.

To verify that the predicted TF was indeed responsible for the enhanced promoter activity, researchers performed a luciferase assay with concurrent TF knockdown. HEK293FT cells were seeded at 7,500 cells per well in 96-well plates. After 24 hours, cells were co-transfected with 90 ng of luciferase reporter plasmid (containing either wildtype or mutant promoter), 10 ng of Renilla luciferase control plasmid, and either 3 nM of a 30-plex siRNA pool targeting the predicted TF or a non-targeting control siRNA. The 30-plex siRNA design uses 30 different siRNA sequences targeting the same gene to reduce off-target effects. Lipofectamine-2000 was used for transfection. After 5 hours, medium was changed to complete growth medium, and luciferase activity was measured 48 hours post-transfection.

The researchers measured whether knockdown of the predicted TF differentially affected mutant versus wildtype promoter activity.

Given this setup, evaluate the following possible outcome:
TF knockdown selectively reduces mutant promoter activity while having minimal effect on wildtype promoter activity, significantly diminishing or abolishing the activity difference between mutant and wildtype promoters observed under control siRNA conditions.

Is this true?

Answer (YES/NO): YES